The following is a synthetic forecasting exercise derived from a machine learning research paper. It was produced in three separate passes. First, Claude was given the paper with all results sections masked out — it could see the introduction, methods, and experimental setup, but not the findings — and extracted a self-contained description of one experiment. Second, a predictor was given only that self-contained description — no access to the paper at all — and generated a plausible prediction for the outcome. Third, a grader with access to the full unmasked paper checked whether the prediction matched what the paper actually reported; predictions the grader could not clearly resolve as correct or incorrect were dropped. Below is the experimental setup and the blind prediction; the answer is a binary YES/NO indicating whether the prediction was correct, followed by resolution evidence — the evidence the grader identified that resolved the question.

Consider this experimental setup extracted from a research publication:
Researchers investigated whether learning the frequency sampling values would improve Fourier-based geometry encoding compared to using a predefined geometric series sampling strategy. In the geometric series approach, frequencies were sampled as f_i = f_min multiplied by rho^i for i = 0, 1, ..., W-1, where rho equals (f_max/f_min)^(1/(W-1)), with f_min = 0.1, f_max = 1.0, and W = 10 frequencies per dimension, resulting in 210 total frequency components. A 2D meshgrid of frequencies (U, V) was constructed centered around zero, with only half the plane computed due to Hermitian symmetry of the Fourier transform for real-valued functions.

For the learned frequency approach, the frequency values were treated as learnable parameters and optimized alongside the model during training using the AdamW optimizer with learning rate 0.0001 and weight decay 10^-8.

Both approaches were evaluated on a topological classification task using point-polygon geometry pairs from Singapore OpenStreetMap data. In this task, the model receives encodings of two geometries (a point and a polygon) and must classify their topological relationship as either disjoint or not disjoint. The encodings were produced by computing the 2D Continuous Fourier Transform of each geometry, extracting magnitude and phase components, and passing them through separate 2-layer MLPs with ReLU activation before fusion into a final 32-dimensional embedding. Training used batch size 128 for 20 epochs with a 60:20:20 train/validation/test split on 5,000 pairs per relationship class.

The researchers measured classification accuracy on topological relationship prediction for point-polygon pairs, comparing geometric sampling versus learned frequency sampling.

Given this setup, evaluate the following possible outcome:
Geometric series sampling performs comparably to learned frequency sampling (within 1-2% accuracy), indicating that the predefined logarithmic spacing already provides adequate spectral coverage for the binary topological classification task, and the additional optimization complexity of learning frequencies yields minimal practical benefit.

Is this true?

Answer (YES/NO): YES